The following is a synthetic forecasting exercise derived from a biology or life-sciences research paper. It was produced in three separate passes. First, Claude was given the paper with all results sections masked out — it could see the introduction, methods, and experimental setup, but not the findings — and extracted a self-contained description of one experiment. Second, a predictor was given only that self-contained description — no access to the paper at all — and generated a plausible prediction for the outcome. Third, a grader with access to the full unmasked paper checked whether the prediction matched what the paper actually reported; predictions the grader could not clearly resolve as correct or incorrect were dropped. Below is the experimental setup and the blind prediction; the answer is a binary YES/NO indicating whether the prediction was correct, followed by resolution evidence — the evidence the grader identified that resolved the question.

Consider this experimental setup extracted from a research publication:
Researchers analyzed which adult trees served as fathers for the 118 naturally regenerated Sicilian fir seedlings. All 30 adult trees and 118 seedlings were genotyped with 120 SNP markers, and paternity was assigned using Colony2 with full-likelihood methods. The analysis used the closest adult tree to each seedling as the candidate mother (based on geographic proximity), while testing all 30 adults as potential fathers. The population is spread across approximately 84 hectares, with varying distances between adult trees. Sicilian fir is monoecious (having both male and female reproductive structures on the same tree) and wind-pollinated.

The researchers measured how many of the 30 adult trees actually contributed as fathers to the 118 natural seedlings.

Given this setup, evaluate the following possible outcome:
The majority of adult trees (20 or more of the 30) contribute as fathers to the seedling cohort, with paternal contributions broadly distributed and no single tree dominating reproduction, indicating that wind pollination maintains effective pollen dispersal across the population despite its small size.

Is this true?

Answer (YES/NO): NO